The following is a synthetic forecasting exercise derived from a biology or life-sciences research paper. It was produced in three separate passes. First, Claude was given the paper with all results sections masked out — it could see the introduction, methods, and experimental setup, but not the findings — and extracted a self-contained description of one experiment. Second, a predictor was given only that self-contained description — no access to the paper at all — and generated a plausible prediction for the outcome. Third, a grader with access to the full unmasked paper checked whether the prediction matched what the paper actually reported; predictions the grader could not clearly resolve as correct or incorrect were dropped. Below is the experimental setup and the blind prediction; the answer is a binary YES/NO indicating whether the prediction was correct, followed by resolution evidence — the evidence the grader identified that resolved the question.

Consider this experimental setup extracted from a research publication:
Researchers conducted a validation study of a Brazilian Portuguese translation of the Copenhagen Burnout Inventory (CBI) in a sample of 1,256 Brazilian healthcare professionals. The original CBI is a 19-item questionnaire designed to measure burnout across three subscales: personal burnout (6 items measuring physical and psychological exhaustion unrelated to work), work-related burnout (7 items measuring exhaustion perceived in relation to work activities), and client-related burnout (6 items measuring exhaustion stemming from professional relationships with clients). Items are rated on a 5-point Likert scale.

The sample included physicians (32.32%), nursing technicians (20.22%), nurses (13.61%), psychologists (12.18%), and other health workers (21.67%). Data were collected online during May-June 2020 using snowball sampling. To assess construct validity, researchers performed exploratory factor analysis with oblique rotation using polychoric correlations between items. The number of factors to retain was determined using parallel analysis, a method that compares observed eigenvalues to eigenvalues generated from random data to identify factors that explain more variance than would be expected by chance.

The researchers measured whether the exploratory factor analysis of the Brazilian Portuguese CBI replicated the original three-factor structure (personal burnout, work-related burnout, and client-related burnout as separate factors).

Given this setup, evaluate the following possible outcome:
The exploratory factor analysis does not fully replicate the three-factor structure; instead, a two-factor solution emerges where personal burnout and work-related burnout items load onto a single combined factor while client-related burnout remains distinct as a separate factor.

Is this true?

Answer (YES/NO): YES